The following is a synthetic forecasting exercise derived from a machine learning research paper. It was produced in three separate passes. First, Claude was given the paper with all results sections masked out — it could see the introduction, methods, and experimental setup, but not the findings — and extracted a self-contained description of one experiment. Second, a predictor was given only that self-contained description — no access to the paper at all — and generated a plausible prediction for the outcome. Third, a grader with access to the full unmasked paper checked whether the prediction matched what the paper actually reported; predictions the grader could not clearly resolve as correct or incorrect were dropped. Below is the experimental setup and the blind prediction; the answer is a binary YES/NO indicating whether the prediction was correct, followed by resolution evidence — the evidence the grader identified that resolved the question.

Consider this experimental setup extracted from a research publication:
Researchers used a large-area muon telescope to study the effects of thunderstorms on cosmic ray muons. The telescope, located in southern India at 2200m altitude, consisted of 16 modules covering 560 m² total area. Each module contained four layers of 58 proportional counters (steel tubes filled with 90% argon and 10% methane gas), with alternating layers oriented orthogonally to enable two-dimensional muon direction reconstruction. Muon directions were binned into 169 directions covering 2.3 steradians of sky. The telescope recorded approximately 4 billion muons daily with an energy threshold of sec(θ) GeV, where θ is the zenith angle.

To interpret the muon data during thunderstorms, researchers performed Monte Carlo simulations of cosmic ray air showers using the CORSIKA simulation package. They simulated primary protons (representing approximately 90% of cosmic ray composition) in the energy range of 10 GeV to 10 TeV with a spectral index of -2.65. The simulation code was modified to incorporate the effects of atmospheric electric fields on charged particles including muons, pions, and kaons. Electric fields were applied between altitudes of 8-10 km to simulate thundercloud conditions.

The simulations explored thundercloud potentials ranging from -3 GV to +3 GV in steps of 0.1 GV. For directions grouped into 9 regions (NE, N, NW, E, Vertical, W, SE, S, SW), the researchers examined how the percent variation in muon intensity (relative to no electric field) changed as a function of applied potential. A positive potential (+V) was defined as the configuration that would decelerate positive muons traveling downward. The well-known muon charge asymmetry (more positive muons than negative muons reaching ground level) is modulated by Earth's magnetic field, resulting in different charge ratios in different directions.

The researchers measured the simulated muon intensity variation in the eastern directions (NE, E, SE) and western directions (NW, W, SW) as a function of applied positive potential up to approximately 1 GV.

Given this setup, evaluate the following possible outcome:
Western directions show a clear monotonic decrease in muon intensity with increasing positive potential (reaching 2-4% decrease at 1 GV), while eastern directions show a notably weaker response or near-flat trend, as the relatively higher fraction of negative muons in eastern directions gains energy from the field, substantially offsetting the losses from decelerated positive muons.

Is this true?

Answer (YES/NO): NO